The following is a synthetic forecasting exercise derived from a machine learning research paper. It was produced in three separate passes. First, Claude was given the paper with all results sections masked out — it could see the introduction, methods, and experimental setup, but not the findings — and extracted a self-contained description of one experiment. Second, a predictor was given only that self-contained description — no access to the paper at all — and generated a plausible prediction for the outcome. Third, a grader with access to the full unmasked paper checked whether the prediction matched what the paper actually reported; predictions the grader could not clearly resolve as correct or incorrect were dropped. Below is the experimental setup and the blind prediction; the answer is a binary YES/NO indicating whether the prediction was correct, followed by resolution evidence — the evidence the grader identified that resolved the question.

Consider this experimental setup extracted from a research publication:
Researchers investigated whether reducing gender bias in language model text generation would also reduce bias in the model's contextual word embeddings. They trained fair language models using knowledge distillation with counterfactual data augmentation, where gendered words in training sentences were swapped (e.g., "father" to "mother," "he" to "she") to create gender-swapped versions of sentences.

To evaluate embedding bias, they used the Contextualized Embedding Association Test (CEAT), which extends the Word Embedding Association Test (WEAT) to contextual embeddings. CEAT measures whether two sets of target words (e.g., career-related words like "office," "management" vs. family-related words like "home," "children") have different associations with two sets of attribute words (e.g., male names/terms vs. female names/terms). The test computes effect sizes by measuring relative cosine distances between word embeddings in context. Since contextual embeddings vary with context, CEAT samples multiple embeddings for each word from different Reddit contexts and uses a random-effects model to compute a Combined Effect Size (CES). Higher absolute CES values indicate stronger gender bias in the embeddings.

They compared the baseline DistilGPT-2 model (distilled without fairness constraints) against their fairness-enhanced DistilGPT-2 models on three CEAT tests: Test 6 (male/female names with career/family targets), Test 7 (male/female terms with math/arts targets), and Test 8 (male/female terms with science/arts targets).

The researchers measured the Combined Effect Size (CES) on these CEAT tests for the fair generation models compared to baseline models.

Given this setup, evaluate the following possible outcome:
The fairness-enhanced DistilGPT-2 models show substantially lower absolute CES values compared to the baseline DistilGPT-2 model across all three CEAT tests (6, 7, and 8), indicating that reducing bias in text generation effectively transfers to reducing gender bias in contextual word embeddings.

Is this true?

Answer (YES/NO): NO